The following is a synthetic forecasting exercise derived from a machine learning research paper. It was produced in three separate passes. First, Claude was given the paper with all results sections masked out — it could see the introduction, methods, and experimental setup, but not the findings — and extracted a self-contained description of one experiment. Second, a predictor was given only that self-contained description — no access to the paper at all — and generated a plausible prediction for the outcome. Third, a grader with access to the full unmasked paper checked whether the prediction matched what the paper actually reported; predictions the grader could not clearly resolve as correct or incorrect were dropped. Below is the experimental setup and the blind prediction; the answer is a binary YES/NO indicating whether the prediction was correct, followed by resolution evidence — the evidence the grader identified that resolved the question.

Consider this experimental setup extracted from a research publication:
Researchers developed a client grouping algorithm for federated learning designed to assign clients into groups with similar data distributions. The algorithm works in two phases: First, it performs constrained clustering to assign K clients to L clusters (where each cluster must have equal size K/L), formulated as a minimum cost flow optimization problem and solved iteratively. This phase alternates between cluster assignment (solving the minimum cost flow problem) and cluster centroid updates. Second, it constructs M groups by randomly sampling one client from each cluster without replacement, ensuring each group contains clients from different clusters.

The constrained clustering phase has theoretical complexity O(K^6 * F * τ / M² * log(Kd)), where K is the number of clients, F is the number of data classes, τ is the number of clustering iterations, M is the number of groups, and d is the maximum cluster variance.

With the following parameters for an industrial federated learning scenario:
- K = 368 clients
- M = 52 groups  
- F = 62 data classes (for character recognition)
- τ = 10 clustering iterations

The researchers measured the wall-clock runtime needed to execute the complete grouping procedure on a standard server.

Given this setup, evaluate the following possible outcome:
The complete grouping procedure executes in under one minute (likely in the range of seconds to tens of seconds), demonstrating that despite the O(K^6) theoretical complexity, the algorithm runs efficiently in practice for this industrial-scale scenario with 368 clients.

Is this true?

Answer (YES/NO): NO